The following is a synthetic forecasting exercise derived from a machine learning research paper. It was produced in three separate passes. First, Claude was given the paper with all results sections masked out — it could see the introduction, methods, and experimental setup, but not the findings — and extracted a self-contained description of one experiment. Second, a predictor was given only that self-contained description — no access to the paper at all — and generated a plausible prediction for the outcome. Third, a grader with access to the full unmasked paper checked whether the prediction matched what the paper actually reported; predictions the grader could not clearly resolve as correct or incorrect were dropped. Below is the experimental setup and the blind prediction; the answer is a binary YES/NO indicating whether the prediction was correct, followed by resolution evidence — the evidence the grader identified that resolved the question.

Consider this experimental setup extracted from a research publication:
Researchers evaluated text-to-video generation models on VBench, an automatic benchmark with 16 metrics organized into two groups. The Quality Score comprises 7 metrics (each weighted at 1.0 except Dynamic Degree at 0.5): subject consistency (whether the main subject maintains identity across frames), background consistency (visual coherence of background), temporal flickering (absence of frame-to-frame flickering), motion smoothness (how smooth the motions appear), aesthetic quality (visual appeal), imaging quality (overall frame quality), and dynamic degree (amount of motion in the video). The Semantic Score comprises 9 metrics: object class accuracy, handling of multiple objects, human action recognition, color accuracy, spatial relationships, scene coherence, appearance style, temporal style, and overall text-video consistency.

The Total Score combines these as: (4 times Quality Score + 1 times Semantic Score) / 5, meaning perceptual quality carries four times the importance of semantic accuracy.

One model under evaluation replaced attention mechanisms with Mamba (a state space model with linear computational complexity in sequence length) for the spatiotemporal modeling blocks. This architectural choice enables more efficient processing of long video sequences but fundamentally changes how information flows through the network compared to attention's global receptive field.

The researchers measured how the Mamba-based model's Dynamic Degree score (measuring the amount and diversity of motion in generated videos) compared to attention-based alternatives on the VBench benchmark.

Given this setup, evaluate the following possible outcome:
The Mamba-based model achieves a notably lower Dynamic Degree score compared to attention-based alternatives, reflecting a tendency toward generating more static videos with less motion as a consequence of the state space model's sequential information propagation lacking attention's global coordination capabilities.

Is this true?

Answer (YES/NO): YES